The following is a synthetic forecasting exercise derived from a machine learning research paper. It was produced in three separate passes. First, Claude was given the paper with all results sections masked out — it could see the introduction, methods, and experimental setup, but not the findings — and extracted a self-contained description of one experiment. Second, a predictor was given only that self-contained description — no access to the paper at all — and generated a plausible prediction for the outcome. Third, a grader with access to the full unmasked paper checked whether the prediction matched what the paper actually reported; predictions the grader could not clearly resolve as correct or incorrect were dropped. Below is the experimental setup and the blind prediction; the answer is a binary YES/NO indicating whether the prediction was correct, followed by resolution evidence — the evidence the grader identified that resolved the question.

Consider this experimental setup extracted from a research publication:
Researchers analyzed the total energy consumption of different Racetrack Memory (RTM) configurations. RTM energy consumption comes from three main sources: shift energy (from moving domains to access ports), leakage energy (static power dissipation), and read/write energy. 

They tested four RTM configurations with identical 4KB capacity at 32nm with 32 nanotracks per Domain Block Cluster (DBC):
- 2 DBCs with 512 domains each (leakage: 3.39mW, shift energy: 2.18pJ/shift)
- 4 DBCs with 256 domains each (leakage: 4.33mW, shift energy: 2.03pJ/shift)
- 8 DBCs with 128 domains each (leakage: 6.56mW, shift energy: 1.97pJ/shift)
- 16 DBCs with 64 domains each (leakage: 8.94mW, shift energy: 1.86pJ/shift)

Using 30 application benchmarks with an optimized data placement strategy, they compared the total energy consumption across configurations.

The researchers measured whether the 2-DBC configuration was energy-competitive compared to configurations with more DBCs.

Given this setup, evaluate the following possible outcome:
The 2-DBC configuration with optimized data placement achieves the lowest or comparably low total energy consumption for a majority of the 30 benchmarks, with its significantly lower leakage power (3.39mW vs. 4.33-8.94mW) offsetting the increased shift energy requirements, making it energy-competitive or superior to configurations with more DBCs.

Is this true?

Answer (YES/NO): NO